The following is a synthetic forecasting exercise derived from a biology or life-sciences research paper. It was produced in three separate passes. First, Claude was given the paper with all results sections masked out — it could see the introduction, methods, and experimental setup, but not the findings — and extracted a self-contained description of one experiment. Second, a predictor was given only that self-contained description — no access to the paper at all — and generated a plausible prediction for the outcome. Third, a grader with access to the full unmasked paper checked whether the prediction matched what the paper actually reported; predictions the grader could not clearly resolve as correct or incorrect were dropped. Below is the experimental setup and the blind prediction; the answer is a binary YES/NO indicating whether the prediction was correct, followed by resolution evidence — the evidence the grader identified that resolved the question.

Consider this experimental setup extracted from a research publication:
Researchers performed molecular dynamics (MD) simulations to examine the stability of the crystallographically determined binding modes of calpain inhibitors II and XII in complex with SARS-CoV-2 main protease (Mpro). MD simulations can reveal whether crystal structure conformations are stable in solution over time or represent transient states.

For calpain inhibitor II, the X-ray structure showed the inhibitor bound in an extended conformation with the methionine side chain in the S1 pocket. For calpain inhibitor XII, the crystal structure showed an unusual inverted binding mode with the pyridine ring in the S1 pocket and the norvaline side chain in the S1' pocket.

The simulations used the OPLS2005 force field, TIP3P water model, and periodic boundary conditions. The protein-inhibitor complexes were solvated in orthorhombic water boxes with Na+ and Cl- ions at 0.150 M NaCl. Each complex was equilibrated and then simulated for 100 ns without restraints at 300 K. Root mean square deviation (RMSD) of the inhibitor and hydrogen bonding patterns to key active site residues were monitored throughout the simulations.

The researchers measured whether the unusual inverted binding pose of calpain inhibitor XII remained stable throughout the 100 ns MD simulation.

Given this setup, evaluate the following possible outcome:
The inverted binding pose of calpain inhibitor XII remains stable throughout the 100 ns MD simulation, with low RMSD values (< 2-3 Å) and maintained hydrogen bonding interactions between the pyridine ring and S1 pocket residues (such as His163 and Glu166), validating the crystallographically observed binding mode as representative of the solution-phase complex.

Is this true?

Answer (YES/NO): YES